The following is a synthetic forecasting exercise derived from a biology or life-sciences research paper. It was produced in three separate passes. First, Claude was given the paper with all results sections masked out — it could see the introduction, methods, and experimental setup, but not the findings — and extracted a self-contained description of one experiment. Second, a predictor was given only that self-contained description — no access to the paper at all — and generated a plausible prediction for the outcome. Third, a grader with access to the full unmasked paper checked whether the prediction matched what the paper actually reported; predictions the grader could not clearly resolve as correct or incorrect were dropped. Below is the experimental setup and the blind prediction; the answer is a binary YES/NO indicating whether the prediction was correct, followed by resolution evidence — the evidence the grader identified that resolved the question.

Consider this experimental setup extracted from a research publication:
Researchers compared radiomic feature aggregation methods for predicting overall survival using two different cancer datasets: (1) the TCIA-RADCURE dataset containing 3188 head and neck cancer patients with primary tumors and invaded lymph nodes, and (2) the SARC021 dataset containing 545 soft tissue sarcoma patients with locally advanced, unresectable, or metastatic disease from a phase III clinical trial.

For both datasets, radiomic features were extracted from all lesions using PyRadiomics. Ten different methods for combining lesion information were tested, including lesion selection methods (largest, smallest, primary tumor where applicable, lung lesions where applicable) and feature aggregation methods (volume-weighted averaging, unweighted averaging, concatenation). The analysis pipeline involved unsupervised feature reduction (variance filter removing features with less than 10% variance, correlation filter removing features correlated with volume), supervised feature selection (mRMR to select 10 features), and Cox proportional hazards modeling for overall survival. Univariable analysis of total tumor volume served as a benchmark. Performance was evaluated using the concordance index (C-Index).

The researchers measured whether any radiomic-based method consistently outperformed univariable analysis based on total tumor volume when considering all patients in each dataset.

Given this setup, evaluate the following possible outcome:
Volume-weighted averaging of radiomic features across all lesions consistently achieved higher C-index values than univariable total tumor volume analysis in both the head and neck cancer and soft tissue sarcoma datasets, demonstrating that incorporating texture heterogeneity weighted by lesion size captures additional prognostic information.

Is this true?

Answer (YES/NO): NO